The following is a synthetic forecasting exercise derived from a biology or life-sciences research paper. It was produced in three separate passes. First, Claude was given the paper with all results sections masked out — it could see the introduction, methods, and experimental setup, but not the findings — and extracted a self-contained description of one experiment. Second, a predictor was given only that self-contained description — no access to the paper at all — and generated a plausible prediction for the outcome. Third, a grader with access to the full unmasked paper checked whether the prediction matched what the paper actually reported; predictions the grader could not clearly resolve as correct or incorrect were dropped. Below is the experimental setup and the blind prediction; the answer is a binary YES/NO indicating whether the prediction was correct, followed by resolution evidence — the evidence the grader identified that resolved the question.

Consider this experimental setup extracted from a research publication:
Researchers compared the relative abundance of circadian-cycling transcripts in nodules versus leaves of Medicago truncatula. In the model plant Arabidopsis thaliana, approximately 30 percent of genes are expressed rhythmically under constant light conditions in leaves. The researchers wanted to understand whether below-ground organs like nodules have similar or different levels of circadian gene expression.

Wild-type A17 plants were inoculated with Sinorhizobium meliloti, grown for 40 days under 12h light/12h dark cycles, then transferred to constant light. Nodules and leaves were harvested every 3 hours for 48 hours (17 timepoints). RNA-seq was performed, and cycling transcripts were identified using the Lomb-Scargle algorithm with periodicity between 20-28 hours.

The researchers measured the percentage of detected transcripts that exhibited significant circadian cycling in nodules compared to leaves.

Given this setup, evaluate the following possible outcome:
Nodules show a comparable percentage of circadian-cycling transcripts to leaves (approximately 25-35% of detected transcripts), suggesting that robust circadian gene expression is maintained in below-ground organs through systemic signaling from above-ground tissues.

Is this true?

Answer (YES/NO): NO